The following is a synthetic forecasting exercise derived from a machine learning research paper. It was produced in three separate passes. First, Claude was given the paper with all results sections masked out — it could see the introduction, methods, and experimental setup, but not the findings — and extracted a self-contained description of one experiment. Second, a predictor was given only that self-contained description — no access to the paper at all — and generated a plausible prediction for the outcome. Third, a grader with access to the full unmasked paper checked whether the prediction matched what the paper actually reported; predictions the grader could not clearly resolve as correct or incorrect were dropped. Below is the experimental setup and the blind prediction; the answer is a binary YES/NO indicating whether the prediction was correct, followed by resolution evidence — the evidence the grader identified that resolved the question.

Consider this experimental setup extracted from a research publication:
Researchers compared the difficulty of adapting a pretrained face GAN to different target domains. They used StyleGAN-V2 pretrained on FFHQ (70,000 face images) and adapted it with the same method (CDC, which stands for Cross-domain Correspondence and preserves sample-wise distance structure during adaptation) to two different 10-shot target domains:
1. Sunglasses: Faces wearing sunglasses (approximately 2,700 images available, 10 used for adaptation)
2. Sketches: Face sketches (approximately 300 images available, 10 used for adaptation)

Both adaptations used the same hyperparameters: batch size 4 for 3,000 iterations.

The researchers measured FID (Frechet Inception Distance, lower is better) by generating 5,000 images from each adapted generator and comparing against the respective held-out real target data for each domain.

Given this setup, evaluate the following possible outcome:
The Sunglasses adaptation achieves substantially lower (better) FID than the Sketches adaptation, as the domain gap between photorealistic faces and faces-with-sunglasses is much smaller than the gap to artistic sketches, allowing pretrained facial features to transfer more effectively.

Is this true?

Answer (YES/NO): NO